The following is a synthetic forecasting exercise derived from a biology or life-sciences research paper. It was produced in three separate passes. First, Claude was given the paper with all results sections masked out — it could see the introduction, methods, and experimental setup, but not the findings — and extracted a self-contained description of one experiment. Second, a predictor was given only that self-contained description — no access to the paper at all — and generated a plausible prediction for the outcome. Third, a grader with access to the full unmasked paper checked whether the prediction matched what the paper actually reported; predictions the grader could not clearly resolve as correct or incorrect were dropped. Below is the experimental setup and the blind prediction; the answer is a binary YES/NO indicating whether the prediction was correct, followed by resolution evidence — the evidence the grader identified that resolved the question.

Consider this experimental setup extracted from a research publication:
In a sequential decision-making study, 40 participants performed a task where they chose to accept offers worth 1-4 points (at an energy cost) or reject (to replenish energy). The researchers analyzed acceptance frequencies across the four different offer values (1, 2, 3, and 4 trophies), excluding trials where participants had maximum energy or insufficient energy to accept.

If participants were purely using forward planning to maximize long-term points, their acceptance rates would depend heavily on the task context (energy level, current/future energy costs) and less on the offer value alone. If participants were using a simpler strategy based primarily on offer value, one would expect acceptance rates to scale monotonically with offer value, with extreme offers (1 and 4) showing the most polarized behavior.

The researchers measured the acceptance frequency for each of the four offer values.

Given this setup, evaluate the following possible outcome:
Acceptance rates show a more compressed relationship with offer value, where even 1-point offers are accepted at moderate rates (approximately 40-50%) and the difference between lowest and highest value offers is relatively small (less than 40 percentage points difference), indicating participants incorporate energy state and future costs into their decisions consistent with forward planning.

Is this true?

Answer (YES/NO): NO